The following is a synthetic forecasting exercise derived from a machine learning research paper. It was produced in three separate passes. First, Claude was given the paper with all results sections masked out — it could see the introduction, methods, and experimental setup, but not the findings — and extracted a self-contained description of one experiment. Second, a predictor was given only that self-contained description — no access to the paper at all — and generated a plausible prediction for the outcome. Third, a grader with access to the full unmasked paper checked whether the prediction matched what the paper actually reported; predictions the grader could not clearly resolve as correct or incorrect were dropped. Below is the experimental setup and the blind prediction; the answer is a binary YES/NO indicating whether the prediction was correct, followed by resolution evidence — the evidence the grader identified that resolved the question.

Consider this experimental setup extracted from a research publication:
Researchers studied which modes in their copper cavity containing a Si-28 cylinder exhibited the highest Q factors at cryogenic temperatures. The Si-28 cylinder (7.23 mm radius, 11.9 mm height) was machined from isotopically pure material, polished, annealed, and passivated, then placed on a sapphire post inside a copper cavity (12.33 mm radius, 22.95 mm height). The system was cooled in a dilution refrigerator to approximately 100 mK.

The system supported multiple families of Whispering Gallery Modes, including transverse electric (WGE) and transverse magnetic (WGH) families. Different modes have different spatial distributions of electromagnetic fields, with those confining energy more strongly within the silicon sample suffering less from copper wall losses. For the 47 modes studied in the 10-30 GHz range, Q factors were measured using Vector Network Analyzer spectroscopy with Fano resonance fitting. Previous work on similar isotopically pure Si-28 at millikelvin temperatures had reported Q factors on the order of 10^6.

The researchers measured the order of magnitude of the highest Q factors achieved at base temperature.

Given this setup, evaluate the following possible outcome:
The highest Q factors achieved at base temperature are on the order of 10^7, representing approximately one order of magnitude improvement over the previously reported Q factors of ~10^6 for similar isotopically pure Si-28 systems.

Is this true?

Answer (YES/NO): NO